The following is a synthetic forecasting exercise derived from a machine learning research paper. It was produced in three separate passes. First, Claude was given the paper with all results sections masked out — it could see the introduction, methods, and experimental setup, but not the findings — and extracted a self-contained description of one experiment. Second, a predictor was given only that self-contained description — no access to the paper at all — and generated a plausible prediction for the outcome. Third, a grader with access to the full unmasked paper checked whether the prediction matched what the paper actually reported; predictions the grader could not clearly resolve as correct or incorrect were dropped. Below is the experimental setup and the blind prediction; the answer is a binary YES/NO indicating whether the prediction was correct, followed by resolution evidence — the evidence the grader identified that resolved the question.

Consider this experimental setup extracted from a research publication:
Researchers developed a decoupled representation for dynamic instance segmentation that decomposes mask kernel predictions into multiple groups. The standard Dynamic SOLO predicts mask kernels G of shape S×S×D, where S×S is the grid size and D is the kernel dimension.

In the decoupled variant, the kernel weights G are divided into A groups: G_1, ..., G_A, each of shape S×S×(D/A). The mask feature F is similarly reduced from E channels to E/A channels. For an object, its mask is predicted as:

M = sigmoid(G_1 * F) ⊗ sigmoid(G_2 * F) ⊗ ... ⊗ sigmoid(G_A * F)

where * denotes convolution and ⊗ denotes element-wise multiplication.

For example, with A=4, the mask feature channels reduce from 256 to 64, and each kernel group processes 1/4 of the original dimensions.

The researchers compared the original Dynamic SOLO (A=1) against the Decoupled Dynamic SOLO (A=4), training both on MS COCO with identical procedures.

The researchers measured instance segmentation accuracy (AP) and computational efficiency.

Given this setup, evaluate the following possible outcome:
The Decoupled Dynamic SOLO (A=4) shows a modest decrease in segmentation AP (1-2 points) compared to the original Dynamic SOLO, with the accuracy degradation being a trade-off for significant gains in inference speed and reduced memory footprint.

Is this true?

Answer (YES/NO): NO